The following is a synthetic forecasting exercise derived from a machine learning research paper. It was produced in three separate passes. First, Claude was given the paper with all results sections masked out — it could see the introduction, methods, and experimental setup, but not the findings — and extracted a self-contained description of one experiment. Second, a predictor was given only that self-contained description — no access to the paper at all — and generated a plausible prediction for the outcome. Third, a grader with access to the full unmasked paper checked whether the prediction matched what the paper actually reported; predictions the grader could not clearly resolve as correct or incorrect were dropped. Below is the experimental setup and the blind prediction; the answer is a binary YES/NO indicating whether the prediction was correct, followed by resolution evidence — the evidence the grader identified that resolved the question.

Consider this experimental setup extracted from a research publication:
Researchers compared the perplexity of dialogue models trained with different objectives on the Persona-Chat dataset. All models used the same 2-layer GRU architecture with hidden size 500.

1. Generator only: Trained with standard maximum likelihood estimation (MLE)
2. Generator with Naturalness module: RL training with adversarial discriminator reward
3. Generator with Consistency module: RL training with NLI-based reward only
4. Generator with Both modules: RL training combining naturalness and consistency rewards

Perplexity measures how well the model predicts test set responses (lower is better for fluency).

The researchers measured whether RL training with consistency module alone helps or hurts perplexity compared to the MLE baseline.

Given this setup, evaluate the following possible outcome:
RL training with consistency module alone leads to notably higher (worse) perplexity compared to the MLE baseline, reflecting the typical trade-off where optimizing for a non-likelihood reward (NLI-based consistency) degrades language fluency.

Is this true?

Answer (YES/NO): YES